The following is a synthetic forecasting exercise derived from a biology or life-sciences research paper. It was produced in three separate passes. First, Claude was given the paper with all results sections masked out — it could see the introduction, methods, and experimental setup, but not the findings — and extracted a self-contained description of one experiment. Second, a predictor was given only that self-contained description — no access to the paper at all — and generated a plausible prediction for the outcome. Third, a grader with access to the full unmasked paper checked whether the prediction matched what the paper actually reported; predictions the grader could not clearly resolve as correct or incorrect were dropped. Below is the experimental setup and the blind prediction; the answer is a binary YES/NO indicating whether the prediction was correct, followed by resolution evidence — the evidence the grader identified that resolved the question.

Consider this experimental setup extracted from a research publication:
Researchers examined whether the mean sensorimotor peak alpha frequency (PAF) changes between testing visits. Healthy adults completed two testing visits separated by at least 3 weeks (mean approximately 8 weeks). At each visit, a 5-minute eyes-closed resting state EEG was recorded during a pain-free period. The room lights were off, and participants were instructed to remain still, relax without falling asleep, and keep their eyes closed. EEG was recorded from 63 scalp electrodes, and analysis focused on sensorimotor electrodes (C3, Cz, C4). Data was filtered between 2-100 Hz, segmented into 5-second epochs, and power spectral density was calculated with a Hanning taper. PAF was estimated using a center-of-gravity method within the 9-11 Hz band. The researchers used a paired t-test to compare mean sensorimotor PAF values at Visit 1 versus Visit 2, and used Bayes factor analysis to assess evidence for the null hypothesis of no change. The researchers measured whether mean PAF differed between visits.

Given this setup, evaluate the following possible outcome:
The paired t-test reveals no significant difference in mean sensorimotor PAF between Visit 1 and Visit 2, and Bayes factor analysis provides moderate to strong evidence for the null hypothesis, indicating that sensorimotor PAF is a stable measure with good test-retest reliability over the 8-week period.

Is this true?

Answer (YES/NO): YES